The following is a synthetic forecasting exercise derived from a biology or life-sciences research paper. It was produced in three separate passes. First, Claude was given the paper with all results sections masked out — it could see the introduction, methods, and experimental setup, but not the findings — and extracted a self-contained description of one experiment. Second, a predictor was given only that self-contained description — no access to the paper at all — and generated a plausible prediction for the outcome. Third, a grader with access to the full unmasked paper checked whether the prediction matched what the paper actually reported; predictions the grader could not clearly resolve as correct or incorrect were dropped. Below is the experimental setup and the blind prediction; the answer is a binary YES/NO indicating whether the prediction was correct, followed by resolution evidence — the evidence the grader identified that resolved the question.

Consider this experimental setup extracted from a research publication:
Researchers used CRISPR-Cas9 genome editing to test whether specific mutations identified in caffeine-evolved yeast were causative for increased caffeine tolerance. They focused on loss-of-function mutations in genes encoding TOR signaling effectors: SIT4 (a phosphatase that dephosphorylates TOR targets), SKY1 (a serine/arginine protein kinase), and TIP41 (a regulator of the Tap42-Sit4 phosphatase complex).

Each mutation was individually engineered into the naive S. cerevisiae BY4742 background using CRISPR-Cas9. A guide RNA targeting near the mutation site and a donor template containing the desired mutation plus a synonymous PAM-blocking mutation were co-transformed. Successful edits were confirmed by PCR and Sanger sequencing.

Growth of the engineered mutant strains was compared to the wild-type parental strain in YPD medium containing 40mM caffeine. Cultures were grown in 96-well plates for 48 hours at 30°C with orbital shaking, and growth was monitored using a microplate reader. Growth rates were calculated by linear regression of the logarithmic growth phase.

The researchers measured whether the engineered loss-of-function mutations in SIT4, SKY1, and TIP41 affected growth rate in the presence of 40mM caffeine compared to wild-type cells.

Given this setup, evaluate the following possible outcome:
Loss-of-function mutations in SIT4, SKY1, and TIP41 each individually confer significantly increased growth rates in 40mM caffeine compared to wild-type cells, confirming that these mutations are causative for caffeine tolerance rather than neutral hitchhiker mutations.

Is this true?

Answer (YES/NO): YES